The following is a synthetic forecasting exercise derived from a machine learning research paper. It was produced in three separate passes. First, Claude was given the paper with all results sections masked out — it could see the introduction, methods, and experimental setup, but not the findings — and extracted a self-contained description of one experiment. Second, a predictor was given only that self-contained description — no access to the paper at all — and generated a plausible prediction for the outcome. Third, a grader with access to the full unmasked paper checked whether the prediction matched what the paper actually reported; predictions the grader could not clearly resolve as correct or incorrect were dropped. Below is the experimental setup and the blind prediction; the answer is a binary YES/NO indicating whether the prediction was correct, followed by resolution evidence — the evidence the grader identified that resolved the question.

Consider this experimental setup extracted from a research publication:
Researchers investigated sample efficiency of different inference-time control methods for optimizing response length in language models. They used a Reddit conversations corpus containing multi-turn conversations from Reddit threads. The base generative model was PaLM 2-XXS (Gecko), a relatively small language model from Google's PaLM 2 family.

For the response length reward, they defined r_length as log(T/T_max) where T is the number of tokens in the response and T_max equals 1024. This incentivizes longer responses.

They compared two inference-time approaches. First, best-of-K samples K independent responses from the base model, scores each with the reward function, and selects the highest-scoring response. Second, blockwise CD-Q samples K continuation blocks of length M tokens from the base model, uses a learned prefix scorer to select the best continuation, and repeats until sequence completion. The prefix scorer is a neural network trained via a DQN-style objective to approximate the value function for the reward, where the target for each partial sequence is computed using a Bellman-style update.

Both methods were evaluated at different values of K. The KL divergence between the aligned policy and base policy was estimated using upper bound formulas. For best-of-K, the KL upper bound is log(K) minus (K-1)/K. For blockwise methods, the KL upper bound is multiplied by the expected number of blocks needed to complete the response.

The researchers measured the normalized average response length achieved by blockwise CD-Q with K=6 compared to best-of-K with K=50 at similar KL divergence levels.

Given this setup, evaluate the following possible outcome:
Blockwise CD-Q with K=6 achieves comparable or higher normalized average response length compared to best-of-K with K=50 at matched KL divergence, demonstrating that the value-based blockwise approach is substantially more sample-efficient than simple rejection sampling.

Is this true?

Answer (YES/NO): YES